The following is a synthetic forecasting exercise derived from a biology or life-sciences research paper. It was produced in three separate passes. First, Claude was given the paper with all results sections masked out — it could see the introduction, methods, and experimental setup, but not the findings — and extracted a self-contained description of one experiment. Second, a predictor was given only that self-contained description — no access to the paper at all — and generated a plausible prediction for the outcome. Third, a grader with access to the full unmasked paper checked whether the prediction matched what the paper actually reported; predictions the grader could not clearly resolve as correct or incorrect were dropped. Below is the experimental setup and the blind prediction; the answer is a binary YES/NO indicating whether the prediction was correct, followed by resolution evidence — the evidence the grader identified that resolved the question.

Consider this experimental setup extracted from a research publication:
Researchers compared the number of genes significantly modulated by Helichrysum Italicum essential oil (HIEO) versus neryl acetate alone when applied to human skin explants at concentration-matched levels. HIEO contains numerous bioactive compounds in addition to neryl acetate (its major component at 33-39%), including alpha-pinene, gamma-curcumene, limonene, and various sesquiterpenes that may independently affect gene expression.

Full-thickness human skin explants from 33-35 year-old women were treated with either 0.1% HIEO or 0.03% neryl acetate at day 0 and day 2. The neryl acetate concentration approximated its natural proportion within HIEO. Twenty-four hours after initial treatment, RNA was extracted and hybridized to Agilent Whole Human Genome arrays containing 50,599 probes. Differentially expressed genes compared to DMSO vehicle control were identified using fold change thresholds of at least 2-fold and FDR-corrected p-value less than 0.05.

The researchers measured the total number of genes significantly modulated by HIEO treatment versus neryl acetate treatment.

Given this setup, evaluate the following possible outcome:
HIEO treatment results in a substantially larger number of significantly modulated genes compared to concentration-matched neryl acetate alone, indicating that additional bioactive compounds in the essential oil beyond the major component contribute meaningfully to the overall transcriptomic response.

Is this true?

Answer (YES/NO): YES